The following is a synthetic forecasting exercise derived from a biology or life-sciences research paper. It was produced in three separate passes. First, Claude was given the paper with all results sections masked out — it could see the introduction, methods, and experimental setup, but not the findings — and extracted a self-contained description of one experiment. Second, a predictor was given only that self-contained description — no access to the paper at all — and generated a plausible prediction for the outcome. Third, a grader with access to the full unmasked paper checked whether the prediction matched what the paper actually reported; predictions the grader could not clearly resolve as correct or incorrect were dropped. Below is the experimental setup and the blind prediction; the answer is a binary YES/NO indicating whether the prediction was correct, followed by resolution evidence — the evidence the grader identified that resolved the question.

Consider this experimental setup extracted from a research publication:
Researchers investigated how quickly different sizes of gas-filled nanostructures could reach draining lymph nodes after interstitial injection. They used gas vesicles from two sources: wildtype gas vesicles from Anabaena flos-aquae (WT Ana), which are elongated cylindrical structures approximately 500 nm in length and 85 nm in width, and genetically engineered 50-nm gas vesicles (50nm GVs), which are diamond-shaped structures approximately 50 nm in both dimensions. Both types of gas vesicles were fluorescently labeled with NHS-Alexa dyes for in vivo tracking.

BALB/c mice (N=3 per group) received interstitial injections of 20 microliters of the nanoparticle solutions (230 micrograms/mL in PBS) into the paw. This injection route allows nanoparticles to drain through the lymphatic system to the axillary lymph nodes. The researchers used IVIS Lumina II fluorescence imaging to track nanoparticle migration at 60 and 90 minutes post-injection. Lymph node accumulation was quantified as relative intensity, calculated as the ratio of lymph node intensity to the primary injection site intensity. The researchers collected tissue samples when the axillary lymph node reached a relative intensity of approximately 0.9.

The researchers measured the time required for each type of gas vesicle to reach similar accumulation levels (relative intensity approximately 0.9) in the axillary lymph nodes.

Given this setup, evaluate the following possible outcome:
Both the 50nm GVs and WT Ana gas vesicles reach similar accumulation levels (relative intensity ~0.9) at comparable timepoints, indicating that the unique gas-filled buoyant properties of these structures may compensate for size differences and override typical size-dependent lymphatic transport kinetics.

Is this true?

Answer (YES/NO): NO